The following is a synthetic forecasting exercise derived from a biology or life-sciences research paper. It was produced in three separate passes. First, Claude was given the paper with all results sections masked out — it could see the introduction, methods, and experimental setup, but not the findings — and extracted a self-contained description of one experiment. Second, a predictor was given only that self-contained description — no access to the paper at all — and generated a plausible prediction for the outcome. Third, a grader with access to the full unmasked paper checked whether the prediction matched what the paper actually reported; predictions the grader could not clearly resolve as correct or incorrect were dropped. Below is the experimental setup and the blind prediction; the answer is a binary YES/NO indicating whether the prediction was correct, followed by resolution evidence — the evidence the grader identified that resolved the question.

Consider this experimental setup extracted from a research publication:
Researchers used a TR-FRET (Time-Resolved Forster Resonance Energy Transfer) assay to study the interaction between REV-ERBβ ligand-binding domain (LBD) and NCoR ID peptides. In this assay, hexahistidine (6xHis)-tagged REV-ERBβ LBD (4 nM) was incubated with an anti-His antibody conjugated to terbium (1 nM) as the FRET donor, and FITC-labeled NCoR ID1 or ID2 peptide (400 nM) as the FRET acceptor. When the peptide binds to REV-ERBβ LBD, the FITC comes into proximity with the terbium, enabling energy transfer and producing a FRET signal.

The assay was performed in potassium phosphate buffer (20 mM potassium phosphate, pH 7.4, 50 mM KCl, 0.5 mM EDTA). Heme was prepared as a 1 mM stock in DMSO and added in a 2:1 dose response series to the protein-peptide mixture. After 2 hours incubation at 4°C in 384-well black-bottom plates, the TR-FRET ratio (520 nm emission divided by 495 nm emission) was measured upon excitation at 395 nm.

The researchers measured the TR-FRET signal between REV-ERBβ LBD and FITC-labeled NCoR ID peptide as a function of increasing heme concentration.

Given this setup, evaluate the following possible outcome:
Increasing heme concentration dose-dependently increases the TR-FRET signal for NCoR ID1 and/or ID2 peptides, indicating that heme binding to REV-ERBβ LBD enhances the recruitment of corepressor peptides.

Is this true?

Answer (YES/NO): NO